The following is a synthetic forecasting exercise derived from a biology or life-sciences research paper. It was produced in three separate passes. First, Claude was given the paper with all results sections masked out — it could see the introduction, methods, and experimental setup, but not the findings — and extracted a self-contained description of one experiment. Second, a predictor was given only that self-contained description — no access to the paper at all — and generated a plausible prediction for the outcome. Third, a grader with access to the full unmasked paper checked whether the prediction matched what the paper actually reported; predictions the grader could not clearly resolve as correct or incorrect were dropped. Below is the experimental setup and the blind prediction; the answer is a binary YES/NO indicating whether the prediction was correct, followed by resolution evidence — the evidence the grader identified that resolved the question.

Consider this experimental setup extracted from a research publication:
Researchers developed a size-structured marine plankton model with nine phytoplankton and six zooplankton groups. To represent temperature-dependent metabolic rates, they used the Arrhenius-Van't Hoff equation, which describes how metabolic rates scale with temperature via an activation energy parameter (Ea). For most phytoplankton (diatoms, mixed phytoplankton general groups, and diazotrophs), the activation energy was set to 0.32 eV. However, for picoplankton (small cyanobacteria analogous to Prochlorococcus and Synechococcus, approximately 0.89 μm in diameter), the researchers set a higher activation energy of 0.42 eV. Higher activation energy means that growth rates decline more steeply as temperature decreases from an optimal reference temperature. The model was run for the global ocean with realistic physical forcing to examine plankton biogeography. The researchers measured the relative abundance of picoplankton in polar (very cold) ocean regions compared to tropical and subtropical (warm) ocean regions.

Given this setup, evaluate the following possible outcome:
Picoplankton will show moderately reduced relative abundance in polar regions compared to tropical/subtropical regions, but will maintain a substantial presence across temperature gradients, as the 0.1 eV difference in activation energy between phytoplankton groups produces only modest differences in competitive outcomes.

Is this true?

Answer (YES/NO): NO